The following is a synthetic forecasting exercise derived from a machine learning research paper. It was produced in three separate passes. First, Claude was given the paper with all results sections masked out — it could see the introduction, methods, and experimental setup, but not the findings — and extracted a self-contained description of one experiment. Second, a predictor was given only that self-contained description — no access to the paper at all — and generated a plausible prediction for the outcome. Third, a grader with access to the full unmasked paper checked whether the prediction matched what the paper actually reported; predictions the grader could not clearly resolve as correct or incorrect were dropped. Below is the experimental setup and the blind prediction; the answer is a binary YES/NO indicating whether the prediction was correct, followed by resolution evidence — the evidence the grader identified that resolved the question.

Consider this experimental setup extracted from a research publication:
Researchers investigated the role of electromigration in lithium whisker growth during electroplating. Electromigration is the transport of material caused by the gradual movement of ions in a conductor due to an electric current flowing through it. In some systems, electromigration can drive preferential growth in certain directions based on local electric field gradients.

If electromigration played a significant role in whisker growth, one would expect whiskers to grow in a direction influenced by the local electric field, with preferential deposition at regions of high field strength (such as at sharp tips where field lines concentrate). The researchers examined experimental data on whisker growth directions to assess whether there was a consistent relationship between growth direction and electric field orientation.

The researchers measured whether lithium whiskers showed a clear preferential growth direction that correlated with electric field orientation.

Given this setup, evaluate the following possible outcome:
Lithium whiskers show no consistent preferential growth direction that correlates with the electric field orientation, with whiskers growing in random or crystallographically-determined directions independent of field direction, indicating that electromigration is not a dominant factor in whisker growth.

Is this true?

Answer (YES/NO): YES